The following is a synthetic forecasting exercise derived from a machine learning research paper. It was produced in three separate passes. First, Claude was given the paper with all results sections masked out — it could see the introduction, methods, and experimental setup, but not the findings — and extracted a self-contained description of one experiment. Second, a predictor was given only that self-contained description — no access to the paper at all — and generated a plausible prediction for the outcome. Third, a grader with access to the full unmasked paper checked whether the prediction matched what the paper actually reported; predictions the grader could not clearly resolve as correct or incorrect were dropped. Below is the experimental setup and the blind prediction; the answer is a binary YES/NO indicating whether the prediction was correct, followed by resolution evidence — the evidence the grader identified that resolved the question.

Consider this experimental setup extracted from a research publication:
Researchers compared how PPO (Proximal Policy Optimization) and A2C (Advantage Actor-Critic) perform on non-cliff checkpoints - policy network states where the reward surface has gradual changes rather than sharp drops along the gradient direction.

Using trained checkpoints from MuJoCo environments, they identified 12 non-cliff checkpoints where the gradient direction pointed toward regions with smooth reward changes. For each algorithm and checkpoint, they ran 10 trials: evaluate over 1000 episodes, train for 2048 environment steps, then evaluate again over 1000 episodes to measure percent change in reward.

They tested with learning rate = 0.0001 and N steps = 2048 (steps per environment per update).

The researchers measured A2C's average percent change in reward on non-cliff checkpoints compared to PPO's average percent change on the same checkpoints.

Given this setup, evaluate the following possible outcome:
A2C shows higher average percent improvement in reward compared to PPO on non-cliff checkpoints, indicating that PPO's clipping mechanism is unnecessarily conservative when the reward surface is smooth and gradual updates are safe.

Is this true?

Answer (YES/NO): NO